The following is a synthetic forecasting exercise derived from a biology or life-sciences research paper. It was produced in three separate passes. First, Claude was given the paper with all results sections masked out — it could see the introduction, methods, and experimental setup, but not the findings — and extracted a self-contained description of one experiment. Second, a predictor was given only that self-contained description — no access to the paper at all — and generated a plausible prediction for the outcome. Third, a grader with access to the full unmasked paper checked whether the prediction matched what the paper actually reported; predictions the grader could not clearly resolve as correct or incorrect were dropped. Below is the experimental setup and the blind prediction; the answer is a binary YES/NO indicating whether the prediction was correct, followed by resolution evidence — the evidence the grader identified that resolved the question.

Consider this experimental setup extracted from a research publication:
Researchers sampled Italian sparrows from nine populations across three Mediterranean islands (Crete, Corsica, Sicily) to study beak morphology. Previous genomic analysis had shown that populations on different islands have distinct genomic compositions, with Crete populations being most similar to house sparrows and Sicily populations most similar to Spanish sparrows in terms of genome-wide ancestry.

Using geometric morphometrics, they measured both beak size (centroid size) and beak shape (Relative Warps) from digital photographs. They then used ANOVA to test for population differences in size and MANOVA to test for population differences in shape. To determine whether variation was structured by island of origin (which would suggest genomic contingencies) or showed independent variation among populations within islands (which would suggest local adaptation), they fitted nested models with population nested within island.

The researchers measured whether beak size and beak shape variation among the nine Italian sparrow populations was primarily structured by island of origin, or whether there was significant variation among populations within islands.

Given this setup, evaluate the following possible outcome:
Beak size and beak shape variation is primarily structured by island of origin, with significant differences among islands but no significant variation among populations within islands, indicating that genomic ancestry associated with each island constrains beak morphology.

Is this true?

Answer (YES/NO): NO